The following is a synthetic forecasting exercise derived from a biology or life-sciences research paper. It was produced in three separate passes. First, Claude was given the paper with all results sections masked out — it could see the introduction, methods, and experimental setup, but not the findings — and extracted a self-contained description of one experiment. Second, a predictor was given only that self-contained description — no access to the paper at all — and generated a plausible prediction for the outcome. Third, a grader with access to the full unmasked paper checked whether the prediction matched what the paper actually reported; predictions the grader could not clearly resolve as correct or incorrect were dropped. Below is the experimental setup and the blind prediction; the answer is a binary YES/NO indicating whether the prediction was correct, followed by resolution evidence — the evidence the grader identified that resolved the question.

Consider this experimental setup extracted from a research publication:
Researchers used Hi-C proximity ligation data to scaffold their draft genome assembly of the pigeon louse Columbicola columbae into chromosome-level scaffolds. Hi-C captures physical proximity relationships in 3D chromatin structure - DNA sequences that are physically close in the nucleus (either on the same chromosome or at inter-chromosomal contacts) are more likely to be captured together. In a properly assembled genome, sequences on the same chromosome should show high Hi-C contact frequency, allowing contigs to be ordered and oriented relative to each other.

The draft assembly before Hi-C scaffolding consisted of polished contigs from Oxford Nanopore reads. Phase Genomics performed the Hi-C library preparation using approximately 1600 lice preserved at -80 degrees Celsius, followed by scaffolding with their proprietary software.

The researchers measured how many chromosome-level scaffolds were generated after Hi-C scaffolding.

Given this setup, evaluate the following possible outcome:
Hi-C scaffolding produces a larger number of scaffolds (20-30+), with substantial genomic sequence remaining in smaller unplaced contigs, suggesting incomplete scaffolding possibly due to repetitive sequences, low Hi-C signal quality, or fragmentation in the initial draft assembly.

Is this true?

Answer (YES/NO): NO